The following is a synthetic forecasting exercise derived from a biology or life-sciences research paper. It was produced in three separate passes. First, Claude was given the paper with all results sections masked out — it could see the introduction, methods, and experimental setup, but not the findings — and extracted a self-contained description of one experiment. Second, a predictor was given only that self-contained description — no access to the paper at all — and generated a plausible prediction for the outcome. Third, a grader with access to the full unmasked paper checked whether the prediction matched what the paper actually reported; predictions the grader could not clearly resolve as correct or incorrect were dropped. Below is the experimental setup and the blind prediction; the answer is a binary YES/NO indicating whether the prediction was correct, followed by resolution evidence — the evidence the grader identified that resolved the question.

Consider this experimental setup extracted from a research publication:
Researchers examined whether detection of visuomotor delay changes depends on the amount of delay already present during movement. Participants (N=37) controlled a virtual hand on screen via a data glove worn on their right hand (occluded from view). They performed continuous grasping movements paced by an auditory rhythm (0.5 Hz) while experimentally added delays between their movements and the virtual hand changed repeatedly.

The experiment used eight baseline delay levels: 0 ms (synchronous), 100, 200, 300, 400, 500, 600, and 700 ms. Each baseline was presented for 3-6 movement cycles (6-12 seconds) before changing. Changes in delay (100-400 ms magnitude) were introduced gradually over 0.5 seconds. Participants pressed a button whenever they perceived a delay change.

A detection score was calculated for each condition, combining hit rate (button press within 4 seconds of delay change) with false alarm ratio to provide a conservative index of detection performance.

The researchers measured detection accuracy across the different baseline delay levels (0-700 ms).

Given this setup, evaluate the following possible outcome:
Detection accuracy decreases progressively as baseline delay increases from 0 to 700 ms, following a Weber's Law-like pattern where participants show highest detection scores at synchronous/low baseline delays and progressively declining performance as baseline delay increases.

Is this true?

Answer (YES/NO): NO